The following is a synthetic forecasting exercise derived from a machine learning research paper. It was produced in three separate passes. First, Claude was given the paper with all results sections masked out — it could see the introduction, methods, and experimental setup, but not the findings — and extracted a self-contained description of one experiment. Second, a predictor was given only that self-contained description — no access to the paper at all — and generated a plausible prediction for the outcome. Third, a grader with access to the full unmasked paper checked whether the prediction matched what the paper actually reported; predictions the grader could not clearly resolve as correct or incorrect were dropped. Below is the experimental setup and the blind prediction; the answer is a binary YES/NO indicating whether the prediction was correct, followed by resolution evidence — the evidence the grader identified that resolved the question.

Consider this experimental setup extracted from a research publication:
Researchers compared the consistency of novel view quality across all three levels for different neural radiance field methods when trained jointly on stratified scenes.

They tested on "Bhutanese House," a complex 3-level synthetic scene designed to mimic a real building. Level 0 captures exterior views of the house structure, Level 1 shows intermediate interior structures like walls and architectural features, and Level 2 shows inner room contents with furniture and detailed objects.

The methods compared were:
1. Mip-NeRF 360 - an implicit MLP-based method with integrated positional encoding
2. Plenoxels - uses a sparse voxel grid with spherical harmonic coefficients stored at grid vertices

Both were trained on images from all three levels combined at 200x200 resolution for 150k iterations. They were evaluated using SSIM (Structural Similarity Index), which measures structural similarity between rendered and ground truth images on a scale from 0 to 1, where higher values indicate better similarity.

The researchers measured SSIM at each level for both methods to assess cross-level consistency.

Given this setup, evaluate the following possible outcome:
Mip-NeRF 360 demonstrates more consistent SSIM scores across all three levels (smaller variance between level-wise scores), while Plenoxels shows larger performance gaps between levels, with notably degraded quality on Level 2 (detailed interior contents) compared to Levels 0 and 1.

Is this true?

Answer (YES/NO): NO